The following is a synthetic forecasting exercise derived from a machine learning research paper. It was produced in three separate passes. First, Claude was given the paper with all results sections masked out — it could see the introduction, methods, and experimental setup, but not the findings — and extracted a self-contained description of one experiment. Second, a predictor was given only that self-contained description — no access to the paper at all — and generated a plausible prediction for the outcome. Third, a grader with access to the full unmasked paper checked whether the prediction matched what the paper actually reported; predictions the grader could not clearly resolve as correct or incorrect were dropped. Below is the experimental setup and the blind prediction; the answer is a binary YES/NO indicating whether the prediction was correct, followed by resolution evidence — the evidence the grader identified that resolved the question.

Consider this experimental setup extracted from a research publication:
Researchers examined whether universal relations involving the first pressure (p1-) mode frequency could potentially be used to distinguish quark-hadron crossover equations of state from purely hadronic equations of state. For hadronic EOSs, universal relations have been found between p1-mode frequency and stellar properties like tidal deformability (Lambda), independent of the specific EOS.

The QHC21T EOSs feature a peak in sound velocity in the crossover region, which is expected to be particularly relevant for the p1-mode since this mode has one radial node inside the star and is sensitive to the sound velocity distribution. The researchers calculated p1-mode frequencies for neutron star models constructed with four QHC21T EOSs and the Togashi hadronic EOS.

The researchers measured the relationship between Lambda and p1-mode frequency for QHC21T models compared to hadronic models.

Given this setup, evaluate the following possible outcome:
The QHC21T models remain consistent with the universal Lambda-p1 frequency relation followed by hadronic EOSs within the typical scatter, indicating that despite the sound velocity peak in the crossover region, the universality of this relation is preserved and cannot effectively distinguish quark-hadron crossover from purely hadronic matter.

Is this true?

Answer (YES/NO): NO